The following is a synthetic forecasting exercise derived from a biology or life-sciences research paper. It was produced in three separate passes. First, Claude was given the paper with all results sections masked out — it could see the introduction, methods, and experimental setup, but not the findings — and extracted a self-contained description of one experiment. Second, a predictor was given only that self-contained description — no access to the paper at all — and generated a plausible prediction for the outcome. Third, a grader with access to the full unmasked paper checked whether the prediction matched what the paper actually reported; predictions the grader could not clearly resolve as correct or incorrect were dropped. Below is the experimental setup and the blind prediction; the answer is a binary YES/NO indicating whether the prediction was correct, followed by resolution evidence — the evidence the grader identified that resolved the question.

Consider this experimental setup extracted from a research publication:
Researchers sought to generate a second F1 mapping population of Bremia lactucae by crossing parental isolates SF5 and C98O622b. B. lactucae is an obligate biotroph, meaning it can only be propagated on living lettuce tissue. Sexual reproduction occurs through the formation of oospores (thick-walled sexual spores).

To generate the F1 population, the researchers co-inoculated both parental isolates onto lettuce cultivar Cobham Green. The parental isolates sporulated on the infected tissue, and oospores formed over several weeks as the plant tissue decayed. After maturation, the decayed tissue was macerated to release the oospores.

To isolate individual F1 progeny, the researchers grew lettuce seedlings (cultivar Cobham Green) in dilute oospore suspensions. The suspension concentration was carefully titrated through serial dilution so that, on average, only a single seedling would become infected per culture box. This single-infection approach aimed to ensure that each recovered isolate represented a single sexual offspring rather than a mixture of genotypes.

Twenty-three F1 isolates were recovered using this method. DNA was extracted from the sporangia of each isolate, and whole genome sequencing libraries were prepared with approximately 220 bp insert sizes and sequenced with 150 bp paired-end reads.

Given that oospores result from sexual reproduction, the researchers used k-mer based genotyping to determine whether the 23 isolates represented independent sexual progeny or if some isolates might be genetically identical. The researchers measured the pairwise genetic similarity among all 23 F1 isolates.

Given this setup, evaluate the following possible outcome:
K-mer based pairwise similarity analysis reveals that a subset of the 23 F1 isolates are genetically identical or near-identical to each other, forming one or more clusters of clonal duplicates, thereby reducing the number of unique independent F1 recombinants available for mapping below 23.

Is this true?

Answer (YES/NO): YES